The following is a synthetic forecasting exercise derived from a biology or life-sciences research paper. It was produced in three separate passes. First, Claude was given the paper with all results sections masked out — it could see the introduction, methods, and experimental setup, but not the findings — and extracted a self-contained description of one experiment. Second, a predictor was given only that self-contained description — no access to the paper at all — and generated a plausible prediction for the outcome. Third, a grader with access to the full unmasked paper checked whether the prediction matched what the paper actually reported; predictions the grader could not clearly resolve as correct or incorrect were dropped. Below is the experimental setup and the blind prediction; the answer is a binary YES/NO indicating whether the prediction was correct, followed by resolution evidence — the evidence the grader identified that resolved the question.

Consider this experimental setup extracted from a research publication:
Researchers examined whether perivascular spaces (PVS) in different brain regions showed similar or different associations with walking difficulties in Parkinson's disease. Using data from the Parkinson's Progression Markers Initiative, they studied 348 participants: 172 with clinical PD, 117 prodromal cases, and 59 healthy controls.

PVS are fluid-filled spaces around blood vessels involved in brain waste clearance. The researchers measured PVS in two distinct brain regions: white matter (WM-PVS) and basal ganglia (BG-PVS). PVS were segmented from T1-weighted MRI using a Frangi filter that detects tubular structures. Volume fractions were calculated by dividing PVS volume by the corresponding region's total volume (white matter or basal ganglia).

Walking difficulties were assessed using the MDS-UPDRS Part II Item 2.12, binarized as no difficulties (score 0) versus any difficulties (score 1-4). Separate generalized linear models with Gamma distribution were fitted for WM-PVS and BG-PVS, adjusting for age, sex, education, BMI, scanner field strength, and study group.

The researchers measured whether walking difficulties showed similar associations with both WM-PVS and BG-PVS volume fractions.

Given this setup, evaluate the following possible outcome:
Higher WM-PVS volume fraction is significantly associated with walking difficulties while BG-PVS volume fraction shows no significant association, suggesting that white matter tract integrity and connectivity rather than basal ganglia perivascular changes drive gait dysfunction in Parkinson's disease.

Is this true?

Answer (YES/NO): NO